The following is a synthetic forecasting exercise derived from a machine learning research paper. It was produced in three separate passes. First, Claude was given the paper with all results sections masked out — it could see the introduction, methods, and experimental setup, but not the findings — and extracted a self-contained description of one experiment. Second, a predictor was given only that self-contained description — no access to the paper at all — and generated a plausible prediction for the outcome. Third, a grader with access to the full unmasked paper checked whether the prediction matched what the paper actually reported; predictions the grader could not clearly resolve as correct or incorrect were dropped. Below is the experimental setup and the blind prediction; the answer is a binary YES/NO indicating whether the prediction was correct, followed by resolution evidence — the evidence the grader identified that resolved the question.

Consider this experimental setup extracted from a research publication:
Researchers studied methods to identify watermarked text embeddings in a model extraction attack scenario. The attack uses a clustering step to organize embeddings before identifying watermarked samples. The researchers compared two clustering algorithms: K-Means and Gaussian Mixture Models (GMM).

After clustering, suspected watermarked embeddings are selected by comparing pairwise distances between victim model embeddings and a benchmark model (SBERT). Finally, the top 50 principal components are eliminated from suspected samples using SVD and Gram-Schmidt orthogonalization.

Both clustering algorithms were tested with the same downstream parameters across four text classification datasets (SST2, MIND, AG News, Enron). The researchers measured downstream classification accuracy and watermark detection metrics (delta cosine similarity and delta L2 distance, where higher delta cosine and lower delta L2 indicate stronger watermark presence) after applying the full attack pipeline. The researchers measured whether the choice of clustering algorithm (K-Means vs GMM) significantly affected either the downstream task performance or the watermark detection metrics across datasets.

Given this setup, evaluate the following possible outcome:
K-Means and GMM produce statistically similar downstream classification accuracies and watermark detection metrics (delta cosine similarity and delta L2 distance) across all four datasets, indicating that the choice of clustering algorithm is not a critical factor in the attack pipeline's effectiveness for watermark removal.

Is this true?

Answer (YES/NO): NO